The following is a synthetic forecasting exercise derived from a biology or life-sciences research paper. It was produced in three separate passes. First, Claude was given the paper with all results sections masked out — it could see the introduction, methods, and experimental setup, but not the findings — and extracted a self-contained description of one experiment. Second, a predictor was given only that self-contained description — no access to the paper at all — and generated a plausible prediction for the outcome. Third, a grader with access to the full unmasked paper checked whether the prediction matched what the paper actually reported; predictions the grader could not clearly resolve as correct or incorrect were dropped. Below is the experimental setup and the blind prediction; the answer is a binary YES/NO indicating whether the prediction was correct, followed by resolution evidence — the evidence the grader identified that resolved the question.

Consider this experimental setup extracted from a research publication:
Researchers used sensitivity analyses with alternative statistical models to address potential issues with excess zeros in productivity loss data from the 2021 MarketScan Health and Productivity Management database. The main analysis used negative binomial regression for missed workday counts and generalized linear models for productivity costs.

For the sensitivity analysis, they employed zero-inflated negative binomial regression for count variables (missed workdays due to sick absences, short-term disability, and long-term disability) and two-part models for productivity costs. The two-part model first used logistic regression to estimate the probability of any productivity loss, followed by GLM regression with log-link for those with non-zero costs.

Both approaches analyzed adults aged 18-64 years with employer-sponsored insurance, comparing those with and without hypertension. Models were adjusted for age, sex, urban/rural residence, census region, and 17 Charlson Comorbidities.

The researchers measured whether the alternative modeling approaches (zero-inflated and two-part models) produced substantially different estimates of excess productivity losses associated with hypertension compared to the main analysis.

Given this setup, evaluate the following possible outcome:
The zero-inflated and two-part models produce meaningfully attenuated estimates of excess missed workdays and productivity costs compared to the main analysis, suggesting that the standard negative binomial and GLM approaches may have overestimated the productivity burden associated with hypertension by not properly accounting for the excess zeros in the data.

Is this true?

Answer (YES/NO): NO